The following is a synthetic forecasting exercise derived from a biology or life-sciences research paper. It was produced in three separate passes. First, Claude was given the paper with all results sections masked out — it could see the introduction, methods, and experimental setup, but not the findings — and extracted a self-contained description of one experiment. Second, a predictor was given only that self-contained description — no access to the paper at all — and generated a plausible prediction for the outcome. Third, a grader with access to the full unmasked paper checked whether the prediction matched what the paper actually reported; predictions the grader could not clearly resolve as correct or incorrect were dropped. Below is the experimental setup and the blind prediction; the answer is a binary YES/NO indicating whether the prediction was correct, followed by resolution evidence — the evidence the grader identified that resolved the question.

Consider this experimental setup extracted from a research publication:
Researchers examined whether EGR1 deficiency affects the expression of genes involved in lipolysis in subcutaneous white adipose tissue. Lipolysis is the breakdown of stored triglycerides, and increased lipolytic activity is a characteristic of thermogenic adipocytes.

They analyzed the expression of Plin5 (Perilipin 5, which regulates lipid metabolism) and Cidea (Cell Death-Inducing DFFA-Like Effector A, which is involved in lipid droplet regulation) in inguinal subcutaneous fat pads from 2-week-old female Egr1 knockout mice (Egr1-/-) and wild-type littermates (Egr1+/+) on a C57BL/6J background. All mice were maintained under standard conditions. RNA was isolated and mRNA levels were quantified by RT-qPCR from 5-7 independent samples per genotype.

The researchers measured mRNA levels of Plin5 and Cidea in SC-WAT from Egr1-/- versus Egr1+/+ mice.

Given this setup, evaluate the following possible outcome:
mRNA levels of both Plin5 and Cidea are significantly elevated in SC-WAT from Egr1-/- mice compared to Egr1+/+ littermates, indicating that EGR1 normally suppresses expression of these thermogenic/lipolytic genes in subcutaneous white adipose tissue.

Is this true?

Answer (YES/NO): YES